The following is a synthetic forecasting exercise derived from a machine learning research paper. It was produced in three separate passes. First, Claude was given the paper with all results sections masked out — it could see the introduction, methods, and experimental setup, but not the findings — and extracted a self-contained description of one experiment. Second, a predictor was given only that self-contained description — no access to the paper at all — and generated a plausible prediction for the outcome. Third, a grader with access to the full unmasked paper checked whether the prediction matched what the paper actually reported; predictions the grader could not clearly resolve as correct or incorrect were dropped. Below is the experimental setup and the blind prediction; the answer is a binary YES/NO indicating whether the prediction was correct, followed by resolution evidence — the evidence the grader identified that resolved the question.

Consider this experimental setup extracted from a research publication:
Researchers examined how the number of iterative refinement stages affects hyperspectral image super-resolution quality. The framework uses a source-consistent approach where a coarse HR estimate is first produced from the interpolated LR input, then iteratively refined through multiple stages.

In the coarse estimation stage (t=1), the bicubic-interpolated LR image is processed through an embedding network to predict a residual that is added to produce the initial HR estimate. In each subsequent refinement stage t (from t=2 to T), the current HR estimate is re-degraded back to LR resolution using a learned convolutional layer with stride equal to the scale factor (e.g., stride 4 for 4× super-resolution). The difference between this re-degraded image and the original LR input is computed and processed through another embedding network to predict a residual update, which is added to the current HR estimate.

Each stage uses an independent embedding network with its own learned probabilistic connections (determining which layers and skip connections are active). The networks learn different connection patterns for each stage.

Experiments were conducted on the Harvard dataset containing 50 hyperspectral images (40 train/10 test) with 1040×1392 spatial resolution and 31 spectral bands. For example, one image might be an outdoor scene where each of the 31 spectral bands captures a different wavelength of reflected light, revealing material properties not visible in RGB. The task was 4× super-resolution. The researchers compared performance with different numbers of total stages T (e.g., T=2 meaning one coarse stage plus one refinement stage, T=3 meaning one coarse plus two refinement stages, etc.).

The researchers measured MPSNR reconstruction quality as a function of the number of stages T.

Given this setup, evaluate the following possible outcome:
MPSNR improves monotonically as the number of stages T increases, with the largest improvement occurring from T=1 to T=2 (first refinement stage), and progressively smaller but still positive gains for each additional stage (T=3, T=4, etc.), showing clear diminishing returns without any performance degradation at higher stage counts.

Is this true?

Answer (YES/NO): NO